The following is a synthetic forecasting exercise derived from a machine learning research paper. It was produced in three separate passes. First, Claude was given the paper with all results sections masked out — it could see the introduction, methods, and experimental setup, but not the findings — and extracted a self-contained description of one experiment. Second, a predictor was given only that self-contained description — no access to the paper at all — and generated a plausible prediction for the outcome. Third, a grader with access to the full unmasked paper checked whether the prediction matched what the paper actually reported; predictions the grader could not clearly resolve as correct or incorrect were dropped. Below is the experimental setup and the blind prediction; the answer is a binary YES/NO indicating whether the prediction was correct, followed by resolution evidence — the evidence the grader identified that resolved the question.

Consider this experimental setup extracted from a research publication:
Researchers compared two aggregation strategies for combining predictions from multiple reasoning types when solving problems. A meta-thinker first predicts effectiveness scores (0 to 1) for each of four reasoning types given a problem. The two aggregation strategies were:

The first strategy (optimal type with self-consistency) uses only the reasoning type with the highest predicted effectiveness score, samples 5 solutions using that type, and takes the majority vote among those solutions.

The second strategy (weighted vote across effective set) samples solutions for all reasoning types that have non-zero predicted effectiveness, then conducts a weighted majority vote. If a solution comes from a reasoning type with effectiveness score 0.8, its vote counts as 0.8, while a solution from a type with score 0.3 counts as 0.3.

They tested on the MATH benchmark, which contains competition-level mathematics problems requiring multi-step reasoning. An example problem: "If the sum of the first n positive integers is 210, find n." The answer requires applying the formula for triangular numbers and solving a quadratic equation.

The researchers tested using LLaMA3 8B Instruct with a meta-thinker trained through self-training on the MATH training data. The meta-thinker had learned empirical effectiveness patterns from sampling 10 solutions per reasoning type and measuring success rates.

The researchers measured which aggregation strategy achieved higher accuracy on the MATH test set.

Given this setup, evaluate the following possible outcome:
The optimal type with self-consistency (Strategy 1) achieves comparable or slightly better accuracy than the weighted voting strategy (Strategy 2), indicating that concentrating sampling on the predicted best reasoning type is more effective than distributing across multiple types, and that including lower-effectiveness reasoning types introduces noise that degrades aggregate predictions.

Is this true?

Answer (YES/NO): NO